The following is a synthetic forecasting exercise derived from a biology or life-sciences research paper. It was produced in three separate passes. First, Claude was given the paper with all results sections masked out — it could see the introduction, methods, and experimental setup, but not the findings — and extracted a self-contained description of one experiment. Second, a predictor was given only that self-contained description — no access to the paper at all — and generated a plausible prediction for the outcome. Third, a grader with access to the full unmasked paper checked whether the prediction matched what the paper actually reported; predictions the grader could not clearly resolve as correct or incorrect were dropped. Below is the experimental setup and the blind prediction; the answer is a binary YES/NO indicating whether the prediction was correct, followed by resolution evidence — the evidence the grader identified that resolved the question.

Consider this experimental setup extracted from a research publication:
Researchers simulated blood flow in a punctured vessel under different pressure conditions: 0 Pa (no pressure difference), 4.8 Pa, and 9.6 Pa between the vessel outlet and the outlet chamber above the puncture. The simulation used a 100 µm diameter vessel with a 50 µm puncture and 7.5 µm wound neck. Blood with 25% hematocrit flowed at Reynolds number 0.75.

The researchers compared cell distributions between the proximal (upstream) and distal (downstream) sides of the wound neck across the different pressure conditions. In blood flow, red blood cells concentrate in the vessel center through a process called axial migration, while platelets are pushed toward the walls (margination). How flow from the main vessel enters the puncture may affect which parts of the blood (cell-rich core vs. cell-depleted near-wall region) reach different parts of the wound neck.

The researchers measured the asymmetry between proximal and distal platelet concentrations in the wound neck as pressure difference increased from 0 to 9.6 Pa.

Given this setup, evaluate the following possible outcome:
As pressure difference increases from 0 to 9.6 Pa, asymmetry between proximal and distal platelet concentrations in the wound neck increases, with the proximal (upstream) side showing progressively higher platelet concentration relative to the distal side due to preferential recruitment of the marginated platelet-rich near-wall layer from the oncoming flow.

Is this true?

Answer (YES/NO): NO